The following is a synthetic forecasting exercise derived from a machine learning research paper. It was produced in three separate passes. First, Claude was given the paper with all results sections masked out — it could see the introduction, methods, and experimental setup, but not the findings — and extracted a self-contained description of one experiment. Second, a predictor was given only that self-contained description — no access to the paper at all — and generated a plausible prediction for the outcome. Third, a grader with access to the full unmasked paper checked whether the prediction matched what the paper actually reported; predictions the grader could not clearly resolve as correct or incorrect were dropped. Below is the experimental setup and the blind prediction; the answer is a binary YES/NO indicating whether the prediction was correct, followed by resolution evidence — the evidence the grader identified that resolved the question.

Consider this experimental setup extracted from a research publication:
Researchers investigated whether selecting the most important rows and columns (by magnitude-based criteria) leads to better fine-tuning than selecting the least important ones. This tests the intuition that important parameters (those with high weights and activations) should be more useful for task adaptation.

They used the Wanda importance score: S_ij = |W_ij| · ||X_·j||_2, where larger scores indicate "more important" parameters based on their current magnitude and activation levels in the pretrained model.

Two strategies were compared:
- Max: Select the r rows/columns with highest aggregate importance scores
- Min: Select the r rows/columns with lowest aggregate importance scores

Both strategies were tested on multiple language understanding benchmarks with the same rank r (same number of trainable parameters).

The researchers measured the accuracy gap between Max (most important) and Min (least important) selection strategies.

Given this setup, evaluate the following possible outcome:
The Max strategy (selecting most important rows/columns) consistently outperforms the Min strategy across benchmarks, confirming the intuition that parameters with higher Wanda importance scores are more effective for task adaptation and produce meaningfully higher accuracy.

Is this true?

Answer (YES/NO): NO